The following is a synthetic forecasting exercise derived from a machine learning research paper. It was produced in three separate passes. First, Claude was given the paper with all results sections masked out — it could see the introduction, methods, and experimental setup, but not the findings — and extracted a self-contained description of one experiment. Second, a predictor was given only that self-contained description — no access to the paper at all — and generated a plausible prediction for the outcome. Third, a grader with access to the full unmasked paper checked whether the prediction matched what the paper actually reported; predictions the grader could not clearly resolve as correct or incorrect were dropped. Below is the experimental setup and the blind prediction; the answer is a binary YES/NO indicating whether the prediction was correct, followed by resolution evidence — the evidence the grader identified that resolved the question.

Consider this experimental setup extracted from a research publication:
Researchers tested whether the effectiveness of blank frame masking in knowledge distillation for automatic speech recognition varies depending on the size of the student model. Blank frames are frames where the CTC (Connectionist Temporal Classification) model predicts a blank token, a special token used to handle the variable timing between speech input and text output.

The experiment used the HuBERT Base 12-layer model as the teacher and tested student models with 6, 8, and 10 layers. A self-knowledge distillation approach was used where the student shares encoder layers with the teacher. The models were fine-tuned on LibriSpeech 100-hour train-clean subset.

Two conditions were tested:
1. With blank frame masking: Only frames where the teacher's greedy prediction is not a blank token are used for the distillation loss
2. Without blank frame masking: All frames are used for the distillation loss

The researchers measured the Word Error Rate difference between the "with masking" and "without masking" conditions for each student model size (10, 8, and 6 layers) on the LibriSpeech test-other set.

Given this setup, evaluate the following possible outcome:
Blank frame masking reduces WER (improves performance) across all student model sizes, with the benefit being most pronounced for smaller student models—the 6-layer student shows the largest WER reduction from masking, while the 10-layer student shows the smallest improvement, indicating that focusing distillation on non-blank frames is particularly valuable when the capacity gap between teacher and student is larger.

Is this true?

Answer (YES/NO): NO